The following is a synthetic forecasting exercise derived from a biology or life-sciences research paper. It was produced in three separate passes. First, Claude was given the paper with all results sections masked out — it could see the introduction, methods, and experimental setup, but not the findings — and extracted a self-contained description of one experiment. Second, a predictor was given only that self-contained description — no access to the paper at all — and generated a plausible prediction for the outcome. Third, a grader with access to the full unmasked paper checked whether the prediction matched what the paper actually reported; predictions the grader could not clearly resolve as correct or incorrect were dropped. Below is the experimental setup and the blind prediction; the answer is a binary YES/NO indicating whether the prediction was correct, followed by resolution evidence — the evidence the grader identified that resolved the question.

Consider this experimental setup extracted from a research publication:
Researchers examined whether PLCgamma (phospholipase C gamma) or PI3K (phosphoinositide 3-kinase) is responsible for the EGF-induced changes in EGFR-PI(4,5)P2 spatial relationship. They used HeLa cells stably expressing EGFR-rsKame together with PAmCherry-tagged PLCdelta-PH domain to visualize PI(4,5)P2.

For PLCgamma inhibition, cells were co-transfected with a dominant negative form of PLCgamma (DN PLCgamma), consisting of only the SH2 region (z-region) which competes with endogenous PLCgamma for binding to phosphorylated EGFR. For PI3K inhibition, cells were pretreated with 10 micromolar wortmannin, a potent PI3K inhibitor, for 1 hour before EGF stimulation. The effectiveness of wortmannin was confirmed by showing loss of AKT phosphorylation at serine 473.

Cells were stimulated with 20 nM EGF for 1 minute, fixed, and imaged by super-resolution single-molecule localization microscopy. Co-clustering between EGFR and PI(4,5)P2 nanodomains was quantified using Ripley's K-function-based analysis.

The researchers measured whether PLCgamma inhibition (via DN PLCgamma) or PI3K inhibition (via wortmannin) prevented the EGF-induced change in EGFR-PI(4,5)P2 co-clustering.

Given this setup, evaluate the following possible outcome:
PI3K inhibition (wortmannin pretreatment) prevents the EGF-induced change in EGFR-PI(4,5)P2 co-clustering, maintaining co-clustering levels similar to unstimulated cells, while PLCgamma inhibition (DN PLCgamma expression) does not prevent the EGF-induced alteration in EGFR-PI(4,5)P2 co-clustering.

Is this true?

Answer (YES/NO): NO